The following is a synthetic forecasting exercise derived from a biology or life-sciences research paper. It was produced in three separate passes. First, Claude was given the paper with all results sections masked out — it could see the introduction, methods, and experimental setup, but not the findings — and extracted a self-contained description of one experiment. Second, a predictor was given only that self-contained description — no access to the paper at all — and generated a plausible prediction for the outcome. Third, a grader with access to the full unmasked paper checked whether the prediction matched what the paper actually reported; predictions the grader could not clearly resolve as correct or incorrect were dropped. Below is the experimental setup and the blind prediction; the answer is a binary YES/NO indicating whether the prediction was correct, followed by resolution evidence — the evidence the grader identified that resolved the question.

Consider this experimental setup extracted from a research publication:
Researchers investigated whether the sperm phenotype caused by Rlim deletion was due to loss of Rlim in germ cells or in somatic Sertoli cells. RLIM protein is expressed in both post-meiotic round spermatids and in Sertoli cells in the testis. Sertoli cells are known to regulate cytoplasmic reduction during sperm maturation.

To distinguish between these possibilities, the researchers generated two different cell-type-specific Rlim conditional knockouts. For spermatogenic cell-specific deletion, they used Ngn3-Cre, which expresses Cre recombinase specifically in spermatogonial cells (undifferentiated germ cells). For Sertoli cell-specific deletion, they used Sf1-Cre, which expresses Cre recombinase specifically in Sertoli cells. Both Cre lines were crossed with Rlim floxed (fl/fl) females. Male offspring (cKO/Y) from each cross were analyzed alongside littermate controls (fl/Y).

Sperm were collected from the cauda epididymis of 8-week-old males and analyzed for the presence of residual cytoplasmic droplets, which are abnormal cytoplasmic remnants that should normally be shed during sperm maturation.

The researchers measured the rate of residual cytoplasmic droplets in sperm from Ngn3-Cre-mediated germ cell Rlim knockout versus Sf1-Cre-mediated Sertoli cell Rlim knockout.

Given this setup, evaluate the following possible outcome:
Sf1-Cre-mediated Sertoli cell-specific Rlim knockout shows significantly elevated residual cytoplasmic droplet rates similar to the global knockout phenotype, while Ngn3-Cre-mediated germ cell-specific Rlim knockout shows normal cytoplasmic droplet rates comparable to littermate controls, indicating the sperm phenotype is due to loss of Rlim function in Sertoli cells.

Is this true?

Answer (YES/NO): NO